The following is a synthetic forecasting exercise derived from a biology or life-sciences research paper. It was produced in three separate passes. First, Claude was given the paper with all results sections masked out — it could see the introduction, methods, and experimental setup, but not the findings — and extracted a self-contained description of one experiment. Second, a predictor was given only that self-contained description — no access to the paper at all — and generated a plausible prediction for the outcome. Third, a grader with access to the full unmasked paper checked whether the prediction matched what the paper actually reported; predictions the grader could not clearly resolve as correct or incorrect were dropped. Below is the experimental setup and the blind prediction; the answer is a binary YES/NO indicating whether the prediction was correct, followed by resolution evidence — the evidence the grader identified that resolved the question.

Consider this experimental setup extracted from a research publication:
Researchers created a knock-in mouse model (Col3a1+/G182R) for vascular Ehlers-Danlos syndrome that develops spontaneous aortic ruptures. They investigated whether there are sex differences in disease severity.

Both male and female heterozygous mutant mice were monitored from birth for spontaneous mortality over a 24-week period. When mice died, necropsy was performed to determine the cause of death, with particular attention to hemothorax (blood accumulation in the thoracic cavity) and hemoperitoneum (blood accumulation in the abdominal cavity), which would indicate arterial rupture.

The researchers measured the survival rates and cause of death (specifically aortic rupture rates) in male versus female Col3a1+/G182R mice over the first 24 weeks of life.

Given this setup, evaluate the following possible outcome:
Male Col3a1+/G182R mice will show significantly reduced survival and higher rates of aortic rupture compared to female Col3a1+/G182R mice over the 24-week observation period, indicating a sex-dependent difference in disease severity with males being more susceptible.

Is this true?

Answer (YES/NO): YES